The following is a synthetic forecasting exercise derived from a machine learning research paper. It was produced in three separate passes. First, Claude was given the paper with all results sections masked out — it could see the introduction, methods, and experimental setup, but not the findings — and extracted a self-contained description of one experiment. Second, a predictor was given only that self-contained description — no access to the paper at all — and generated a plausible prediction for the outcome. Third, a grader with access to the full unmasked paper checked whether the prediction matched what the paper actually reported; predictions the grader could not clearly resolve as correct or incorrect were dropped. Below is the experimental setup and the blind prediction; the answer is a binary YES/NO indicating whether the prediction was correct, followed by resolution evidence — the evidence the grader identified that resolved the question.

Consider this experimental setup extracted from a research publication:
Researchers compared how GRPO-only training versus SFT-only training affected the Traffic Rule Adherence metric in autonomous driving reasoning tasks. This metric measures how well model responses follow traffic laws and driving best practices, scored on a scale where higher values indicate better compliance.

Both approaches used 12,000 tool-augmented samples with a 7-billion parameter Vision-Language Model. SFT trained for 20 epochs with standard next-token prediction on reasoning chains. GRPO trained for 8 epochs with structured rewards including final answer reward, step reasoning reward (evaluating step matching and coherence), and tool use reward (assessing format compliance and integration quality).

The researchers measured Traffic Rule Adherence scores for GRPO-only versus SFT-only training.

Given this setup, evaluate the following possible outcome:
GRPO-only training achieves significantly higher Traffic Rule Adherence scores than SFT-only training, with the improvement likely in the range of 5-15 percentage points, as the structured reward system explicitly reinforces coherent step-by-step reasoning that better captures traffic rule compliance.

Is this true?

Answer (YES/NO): NO